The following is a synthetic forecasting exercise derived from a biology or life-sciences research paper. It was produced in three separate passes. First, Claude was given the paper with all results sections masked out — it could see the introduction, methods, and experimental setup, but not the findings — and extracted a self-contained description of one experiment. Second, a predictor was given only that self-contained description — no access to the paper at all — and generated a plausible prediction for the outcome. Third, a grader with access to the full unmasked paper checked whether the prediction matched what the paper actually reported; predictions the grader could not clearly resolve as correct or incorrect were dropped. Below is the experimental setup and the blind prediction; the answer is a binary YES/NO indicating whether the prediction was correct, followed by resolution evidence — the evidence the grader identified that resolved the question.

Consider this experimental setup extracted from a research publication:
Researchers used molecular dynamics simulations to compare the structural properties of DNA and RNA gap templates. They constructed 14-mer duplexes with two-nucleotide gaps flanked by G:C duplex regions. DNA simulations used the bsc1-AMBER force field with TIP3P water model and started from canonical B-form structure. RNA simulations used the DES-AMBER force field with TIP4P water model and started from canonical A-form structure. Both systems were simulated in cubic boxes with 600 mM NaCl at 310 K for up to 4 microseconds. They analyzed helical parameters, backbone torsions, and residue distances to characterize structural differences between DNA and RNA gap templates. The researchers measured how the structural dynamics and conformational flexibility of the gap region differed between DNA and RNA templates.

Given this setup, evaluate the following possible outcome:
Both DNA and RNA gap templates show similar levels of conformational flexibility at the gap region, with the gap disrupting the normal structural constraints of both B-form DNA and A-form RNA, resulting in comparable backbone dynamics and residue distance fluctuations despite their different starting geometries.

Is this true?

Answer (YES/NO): NO